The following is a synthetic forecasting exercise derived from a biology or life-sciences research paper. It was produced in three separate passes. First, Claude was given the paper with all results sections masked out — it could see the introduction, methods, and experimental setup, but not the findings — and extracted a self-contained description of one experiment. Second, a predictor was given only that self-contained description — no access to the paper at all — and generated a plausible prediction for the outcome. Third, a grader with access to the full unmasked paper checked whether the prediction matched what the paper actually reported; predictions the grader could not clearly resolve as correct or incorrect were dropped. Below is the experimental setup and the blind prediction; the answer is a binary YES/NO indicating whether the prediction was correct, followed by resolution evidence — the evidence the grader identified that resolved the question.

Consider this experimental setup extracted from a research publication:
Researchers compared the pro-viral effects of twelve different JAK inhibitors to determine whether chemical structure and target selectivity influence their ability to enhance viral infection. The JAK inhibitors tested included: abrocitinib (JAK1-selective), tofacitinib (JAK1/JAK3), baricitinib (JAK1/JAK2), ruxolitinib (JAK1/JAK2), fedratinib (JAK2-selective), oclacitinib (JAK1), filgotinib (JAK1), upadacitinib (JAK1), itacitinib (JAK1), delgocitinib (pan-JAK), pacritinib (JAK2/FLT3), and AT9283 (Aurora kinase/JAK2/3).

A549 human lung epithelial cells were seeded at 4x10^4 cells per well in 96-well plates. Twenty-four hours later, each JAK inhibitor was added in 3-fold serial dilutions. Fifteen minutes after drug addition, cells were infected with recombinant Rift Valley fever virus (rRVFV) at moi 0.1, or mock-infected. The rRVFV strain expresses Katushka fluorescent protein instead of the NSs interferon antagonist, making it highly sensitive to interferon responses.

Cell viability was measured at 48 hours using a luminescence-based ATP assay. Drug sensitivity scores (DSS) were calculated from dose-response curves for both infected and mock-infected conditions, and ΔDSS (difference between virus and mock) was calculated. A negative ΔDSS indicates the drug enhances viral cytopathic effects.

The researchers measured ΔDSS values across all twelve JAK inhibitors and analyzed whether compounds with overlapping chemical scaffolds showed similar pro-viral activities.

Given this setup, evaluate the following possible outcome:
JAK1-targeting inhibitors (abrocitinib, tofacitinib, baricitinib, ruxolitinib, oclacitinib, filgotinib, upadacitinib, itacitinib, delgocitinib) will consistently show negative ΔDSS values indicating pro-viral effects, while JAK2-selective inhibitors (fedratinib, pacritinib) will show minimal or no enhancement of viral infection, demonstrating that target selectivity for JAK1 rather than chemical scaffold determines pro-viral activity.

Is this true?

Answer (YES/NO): NO